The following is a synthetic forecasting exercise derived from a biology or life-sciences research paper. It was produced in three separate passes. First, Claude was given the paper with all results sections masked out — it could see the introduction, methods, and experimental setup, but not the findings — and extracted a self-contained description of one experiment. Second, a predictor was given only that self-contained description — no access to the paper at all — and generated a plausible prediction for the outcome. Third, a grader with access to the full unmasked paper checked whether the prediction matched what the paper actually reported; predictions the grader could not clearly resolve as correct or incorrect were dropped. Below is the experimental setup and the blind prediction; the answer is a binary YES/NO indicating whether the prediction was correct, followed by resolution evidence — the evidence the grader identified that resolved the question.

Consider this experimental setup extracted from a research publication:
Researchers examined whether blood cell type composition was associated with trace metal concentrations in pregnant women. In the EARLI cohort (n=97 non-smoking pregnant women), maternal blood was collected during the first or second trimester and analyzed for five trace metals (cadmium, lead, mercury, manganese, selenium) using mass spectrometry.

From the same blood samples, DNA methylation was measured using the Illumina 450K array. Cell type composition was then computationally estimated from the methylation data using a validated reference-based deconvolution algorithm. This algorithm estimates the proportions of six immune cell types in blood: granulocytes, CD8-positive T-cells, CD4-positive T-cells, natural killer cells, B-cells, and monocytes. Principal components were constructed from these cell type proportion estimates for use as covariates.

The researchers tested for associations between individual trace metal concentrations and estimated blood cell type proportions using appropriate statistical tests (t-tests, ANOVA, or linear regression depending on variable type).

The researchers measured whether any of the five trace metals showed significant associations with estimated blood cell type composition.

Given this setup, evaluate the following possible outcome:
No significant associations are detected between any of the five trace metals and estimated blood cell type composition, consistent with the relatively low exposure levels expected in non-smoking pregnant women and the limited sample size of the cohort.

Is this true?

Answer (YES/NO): NO